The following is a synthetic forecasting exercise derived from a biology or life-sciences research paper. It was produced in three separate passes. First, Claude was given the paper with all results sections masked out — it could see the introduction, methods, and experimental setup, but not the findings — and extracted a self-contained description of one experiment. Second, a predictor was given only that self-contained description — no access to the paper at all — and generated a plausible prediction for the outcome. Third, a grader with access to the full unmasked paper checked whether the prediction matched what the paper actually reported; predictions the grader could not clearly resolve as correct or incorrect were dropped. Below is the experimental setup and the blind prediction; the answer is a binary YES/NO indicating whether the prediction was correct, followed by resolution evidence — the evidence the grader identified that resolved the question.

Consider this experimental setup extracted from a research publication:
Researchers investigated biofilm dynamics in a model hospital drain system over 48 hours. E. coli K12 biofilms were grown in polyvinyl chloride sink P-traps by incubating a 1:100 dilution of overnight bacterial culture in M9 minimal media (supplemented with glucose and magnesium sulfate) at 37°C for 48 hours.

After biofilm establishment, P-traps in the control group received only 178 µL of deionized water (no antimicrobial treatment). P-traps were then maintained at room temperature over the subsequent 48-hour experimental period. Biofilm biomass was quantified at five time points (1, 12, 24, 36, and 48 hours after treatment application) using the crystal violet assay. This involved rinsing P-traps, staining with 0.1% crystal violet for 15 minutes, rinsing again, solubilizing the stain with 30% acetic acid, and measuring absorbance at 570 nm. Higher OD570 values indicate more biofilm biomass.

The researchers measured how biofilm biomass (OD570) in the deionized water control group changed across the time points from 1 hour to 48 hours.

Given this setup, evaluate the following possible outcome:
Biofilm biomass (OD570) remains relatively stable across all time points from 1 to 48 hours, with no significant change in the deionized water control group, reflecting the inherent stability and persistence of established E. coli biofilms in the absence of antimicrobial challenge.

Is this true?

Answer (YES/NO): NO